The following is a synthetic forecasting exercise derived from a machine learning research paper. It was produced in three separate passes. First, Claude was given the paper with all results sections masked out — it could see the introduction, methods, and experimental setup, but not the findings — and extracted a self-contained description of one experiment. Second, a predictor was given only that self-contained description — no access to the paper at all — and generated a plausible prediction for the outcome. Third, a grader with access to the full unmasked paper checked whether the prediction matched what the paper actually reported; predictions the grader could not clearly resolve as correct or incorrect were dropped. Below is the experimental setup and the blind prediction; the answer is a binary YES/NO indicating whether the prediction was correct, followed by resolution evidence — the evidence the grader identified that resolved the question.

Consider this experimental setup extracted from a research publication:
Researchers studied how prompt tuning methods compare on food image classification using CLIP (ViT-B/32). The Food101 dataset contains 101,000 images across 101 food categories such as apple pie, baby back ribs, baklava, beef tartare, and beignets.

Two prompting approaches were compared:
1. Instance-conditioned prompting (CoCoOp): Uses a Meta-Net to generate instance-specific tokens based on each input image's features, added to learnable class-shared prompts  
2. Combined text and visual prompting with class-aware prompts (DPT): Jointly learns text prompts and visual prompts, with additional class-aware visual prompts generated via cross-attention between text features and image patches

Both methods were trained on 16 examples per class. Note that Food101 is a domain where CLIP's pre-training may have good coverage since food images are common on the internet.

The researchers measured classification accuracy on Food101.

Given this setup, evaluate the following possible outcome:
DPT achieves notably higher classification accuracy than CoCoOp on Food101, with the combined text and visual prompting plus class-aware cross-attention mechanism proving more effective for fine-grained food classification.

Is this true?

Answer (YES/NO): NO